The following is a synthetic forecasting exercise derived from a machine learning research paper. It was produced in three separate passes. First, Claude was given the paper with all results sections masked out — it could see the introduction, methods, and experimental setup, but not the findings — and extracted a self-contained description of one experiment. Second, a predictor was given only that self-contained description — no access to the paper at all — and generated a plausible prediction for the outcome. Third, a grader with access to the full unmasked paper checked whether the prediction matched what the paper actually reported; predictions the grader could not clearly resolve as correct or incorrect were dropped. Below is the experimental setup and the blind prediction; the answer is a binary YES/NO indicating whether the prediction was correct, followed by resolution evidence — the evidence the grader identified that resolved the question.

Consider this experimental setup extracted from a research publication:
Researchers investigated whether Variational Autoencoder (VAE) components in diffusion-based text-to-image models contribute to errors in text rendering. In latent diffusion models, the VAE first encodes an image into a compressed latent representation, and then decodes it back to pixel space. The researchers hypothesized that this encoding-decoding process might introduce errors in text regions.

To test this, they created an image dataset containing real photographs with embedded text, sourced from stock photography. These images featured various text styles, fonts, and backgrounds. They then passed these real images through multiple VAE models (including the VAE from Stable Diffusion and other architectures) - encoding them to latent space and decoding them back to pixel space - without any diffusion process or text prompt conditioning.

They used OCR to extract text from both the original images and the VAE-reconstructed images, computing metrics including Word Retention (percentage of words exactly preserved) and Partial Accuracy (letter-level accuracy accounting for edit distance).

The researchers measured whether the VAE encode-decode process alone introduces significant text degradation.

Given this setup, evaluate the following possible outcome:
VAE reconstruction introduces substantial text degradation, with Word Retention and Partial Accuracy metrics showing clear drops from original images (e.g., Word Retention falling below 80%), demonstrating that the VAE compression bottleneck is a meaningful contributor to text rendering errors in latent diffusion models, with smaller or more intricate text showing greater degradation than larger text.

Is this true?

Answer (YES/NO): NO